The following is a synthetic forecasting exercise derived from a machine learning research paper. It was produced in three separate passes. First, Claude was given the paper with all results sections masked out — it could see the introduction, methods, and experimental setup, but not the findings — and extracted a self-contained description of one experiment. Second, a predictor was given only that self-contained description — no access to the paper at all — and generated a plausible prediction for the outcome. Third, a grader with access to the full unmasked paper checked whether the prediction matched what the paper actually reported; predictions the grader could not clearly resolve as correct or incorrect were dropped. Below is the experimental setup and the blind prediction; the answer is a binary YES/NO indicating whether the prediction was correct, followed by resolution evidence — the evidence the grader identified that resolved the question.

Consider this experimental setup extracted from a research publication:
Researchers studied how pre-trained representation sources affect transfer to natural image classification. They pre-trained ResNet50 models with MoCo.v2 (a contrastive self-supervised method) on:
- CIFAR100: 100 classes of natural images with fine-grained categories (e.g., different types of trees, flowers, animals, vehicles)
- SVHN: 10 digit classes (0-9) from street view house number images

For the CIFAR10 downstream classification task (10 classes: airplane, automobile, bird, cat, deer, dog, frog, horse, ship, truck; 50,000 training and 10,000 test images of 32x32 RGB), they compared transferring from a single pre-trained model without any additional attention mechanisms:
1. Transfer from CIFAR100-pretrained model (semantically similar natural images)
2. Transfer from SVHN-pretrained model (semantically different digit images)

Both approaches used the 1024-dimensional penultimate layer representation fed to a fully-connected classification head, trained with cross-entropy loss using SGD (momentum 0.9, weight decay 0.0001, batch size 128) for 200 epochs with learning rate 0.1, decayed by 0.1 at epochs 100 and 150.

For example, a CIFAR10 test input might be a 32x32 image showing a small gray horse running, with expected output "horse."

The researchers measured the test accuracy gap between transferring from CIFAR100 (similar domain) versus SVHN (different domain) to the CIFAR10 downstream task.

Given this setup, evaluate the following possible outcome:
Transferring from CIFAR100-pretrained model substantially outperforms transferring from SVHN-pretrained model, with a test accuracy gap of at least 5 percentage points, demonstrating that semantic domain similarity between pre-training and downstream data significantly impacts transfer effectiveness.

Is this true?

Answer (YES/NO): YES